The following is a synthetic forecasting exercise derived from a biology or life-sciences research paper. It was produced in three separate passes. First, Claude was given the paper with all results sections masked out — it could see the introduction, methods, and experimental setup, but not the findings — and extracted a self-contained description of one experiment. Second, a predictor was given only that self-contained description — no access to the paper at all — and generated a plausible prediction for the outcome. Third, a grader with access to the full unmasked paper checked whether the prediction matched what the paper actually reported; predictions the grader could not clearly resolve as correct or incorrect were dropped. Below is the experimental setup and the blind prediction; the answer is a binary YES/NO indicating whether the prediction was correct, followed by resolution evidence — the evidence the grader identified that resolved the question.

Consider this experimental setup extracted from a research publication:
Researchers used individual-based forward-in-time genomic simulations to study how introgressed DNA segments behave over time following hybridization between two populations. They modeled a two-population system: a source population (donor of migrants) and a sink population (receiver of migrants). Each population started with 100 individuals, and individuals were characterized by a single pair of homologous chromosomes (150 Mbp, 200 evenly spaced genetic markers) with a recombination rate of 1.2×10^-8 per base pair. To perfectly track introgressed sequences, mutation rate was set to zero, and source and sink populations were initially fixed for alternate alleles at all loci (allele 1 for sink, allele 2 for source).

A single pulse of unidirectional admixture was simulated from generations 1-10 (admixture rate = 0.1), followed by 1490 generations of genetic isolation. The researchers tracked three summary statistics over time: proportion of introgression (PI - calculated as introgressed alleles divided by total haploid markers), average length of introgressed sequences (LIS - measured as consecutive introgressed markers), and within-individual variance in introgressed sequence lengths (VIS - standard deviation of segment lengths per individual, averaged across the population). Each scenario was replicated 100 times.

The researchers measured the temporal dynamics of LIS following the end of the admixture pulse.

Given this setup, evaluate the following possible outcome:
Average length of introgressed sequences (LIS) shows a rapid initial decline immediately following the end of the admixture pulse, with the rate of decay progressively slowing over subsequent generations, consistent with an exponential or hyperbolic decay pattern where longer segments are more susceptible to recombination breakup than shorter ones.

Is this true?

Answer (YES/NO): YES